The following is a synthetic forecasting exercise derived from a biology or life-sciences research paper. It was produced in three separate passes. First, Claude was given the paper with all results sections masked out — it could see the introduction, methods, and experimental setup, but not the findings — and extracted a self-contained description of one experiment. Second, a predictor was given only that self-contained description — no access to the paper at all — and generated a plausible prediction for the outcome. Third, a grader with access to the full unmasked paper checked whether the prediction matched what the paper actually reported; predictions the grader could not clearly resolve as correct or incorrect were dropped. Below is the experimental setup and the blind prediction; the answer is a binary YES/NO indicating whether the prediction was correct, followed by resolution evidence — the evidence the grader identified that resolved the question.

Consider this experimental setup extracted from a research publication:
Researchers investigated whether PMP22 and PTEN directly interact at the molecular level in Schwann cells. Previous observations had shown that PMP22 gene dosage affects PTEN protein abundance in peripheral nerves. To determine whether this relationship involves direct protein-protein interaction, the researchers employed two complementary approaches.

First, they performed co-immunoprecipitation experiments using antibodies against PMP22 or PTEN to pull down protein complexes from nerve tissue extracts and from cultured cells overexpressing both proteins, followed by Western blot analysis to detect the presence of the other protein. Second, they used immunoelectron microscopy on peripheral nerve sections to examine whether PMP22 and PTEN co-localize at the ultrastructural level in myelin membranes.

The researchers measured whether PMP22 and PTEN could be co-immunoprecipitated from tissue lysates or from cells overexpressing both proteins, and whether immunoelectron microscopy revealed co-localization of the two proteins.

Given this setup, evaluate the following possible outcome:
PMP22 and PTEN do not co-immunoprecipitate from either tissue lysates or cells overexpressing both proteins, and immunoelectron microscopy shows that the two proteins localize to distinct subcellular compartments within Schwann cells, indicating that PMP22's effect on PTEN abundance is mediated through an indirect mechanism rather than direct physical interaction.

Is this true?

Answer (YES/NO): NO